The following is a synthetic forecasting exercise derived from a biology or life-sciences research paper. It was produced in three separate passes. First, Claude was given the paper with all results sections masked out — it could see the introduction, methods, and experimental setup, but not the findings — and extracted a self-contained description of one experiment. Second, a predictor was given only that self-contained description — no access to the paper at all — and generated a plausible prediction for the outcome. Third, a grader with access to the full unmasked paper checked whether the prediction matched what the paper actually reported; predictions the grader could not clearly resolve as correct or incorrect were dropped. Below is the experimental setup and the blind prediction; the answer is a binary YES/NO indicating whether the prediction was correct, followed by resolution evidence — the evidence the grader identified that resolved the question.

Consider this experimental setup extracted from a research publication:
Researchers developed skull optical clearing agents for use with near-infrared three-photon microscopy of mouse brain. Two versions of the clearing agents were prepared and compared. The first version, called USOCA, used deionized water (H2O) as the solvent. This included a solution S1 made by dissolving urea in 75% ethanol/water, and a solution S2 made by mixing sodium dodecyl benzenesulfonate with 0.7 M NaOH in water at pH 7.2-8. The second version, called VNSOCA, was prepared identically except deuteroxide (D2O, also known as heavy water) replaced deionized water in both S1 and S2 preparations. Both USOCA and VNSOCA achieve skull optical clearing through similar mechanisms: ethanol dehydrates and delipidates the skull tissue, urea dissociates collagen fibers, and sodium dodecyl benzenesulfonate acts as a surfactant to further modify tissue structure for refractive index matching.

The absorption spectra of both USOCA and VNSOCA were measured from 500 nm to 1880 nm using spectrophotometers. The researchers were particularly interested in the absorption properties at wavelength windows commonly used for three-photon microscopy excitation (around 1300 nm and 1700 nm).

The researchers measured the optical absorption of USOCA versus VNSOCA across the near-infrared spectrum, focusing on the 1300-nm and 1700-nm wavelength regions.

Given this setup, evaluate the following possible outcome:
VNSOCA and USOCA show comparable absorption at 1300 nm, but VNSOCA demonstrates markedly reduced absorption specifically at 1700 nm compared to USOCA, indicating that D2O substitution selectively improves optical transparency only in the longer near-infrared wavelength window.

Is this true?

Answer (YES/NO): NO